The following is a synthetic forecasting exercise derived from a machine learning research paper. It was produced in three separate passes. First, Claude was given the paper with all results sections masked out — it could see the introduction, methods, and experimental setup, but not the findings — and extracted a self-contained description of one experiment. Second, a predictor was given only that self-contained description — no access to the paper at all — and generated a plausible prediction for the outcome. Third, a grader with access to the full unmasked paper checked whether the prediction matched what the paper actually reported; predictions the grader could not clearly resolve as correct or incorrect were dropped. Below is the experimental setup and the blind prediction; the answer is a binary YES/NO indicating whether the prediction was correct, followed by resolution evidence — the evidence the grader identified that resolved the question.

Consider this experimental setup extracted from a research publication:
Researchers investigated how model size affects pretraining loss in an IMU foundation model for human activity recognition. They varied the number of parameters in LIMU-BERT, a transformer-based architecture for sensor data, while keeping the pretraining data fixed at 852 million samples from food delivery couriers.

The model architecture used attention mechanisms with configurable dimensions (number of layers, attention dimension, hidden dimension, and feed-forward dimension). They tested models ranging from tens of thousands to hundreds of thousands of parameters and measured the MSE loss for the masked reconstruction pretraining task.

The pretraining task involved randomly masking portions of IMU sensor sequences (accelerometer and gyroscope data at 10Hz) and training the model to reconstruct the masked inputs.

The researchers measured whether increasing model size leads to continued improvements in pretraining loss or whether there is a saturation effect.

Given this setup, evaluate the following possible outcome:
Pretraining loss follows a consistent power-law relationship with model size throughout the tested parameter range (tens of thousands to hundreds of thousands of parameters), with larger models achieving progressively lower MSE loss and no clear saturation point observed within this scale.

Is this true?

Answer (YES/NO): NO